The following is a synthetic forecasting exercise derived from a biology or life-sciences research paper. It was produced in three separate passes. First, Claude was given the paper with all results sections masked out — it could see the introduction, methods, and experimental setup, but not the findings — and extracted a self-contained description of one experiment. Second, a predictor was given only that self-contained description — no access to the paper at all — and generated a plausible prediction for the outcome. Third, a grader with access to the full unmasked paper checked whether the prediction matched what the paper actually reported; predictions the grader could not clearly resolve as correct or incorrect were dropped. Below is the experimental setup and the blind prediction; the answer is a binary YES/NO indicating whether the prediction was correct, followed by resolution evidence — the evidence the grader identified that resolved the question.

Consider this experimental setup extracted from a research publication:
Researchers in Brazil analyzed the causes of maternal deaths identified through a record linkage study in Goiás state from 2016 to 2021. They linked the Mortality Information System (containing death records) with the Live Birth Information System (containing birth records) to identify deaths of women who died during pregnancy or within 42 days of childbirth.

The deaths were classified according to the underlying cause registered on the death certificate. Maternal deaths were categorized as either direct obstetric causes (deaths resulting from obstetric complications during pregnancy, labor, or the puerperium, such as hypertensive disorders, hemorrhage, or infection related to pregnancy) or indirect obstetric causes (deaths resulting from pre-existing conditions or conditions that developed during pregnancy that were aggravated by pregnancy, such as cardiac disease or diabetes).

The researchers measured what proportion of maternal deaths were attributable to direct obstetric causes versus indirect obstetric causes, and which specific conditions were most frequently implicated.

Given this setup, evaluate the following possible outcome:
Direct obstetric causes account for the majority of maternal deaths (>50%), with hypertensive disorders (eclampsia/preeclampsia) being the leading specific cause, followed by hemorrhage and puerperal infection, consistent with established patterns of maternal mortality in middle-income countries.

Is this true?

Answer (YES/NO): YES